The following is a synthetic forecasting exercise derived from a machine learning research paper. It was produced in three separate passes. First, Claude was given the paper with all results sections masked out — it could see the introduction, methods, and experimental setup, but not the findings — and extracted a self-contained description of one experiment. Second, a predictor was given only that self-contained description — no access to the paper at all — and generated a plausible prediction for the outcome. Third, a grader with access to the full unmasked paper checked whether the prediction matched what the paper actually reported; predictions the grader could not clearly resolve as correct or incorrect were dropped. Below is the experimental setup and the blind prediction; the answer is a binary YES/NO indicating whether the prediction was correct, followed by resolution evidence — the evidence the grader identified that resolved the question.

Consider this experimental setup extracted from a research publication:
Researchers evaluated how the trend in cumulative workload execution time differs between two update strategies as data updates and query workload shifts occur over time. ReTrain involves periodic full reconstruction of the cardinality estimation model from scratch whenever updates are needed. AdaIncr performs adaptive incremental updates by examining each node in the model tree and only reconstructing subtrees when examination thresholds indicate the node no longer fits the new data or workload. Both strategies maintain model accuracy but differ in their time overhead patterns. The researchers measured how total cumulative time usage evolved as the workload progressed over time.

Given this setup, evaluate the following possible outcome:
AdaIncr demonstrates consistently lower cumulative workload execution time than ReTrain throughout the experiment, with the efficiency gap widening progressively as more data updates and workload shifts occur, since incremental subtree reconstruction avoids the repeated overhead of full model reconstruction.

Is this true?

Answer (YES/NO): YES